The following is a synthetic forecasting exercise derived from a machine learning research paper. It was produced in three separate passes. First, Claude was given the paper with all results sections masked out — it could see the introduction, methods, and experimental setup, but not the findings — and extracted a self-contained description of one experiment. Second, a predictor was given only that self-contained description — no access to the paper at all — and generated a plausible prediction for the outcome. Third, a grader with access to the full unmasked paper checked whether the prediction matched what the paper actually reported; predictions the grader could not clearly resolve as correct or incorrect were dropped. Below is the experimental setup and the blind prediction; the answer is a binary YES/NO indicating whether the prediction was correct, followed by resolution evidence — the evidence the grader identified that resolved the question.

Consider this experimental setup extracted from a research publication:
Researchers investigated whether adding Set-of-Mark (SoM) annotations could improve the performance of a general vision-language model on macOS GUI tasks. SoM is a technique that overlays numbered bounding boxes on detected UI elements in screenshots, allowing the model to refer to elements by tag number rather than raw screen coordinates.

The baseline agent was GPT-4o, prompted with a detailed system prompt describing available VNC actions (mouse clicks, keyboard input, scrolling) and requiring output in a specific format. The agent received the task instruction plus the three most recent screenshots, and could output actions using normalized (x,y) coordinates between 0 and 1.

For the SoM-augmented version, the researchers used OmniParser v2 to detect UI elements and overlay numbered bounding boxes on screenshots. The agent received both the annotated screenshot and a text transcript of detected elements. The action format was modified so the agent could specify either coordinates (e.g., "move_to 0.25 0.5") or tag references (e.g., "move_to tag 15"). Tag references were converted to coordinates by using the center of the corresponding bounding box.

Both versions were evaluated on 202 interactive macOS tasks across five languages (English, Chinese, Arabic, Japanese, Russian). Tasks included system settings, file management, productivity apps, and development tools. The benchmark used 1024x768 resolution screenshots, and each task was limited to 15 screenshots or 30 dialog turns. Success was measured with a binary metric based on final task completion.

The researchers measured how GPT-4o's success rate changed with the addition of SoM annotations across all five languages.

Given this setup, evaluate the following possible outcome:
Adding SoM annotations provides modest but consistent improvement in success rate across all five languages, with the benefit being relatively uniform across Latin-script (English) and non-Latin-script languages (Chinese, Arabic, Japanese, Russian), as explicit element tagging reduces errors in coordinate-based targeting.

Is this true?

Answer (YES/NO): NO